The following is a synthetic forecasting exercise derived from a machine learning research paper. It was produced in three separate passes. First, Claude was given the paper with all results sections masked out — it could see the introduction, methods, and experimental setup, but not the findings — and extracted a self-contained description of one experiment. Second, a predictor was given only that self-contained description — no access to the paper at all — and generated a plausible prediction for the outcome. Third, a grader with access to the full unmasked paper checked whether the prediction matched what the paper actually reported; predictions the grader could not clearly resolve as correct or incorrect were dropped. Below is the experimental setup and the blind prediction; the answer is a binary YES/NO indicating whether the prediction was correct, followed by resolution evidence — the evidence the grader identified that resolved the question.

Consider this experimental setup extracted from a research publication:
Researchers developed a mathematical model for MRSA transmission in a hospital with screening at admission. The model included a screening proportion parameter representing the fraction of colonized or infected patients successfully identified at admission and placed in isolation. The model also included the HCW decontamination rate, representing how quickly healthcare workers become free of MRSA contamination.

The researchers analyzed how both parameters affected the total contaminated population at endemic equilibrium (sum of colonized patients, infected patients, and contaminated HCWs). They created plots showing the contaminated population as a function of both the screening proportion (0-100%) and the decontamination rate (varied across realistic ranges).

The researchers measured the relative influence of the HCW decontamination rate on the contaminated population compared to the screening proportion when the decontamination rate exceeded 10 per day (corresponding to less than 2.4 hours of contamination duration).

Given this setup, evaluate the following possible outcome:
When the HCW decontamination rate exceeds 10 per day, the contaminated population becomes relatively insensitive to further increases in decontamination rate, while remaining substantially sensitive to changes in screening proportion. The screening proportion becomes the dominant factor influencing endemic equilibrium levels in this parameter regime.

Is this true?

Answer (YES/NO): YES